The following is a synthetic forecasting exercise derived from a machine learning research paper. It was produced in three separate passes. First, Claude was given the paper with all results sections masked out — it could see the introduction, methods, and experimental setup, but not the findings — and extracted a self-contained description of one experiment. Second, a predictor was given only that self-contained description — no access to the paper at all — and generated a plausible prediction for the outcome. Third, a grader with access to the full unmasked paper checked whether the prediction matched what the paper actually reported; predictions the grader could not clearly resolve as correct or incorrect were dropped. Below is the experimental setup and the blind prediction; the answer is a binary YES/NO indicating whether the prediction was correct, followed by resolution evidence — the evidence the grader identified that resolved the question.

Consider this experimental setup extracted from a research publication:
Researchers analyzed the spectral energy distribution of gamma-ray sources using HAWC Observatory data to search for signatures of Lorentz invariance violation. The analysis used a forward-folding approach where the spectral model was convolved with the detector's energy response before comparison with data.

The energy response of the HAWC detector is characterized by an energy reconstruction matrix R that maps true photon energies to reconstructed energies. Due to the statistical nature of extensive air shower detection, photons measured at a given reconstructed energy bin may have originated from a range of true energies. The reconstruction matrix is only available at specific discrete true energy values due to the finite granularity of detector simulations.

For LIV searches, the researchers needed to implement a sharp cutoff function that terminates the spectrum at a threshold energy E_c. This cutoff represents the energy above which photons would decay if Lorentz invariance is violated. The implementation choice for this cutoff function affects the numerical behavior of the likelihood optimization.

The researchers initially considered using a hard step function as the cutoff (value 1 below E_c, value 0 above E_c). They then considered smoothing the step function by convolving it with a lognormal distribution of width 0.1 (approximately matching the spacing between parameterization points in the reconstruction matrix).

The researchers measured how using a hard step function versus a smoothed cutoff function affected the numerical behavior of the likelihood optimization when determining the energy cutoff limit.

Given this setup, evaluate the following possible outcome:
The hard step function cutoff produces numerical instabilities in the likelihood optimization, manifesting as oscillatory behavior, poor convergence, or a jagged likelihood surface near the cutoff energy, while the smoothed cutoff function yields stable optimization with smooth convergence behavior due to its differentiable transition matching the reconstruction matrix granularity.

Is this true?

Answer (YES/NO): YES